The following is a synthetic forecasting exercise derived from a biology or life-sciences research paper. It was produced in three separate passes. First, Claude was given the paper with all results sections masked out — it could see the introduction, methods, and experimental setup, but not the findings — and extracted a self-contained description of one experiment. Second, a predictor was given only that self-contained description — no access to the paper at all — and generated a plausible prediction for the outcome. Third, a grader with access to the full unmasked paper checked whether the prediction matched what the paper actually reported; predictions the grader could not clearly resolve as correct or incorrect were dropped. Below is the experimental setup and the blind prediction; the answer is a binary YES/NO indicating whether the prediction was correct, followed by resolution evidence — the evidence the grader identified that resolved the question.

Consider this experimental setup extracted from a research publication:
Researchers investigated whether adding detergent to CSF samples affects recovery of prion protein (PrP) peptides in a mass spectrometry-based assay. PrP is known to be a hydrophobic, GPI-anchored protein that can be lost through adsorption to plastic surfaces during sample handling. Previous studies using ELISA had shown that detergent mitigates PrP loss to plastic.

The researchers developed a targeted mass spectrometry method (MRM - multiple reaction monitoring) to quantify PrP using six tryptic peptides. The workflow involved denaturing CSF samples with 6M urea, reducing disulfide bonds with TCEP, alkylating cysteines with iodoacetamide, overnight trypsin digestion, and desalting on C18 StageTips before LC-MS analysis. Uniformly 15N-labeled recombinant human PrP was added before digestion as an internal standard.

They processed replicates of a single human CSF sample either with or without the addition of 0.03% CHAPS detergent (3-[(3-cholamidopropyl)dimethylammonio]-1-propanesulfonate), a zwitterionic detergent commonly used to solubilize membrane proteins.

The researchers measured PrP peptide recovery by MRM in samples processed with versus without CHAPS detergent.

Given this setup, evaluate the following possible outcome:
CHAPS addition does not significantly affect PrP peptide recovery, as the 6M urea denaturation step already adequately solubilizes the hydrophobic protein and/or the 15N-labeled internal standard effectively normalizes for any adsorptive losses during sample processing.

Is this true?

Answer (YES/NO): NO